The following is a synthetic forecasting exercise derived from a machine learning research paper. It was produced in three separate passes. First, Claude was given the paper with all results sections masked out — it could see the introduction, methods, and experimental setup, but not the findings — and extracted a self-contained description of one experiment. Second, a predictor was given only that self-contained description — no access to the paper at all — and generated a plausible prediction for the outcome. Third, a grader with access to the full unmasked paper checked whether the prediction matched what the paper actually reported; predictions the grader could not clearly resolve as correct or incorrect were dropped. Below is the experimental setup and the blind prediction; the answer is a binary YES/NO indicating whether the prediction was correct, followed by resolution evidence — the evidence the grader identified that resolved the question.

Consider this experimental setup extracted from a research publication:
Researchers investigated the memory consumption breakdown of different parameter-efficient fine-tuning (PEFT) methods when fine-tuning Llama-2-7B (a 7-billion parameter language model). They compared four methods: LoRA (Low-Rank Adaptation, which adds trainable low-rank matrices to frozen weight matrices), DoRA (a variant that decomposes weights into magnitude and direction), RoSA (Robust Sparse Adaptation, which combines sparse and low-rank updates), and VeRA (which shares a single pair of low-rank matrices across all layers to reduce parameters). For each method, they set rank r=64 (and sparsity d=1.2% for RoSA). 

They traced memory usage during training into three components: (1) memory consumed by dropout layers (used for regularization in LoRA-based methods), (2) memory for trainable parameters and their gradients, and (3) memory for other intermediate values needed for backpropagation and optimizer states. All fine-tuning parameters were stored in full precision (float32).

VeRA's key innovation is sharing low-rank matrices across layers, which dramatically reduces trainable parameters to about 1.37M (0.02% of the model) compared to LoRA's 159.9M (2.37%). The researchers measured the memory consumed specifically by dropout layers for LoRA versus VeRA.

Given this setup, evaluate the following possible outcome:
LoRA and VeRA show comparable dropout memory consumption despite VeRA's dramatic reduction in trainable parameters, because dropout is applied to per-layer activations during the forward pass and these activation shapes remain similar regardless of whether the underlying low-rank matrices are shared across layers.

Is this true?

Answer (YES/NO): NO